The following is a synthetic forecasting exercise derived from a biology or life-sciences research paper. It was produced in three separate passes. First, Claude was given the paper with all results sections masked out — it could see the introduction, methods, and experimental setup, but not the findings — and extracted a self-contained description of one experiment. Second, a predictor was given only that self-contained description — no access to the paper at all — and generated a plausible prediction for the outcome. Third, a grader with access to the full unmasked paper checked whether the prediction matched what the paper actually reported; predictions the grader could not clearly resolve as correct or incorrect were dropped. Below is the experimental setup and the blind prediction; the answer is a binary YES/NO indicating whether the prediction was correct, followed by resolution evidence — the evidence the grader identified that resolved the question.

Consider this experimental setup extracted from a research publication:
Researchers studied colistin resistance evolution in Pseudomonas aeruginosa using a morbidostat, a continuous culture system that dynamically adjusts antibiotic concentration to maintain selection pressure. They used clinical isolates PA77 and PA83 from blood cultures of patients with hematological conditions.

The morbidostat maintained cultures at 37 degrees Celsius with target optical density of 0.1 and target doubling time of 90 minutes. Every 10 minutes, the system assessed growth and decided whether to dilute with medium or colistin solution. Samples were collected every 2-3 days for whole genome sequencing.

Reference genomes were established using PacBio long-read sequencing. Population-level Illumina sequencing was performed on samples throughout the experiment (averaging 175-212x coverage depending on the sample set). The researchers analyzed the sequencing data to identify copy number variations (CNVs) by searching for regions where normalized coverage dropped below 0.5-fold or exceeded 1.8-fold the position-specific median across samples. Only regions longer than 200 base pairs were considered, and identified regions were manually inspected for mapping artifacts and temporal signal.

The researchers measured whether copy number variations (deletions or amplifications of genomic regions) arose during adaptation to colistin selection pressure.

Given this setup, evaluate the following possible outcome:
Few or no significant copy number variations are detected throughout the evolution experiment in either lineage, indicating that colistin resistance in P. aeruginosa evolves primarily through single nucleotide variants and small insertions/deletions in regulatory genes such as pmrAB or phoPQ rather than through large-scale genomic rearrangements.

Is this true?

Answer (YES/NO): YES